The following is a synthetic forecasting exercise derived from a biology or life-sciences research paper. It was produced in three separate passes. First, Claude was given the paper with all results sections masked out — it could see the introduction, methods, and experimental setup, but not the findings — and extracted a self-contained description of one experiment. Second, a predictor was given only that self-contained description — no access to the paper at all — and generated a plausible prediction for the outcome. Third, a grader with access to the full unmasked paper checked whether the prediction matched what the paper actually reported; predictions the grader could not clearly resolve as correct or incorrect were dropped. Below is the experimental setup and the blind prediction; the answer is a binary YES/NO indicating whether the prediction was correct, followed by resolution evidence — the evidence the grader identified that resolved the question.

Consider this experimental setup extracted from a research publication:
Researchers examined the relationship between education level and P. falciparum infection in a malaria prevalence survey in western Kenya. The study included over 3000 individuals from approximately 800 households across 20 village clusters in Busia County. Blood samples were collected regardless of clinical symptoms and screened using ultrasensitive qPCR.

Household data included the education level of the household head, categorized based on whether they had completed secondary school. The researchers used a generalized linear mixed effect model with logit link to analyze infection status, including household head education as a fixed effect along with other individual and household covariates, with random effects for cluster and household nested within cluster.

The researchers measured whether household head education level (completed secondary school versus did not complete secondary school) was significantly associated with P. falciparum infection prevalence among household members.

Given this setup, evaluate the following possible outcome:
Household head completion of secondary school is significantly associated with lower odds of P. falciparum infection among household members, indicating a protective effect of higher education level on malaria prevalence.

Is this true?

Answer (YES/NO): YES